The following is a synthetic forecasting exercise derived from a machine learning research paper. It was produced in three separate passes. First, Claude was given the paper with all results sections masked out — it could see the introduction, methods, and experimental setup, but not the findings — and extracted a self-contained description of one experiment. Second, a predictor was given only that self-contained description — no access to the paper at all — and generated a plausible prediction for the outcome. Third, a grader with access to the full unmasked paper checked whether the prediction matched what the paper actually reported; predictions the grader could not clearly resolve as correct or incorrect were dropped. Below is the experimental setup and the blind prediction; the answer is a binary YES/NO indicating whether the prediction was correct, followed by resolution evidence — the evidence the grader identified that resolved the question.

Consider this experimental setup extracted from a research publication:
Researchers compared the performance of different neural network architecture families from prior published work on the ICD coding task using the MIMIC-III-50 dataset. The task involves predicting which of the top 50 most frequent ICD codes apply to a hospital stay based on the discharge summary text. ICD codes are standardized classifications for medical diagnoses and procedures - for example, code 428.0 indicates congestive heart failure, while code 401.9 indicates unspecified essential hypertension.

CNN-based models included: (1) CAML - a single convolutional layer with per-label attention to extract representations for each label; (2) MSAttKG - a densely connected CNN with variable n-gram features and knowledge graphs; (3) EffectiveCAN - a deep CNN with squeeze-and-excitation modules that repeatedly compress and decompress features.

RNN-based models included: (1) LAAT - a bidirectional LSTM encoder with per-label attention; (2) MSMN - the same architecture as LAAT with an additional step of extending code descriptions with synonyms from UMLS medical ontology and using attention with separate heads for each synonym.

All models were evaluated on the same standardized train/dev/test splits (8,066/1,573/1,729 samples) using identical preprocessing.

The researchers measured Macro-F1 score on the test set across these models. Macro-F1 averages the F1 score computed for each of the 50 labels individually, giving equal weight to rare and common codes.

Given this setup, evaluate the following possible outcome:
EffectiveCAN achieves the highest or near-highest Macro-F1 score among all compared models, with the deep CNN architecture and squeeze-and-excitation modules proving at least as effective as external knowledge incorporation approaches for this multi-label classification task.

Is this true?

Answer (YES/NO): NO